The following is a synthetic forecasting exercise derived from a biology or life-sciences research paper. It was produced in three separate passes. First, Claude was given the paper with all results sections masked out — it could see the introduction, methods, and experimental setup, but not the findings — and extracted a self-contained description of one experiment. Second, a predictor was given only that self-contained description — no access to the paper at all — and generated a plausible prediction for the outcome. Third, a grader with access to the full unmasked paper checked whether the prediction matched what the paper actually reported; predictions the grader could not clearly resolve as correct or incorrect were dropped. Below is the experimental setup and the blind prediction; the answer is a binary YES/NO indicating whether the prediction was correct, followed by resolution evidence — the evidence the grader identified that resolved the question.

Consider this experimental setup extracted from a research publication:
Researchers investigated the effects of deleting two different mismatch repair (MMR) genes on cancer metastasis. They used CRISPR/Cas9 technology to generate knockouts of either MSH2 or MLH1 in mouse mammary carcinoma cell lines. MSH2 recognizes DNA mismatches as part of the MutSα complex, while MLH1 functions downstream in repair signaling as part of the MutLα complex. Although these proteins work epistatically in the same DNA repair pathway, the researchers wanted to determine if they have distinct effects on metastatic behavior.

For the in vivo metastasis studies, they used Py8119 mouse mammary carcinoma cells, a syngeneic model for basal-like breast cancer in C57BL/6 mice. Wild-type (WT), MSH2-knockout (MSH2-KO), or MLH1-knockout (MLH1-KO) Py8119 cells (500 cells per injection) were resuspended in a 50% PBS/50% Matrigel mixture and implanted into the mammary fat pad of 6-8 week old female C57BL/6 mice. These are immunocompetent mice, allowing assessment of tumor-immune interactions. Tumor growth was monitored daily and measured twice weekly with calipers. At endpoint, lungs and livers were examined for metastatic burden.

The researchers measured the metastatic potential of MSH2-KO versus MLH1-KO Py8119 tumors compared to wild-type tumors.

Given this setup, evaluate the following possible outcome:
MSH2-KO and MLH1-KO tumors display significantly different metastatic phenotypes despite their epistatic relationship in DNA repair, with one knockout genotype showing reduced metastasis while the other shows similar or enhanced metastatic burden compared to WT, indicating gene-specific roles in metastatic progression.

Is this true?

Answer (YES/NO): YES